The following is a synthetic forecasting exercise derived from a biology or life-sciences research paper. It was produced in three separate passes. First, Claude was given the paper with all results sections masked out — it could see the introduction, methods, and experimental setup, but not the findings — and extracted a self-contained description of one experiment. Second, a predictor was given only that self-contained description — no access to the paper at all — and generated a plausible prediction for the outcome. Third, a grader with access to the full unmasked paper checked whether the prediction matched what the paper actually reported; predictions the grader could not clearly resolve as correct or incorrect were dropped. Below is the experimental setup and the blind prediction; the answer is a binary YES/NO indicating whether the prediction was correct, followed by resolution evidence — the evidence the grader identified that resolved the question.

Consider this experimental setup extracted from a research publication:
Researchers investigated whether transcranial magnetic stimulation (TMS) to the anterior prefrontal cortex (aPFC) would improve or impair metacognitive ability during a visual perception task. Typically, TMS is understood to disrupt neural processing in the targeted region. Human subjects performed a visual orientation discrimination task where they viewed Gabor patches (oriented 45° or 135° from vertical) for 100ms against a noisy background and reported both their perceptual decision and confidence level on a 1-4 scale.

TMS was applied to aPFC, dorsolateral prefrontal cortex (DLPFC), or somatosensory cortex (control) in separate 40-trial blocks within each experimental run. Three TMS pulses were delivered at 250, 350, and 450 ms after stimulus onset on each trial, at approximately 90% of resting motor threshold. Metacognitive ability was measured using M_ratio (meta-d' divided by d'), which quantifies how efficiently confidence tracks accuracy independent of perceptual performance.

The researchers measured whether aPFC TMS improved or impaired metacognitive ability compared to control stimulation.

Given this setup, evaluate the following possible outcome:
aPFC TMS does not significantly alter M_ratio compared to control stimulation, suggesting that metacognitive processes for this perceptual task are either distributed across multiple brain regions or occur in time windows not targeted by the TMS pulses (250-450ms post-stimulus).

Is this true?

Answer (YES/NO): NO